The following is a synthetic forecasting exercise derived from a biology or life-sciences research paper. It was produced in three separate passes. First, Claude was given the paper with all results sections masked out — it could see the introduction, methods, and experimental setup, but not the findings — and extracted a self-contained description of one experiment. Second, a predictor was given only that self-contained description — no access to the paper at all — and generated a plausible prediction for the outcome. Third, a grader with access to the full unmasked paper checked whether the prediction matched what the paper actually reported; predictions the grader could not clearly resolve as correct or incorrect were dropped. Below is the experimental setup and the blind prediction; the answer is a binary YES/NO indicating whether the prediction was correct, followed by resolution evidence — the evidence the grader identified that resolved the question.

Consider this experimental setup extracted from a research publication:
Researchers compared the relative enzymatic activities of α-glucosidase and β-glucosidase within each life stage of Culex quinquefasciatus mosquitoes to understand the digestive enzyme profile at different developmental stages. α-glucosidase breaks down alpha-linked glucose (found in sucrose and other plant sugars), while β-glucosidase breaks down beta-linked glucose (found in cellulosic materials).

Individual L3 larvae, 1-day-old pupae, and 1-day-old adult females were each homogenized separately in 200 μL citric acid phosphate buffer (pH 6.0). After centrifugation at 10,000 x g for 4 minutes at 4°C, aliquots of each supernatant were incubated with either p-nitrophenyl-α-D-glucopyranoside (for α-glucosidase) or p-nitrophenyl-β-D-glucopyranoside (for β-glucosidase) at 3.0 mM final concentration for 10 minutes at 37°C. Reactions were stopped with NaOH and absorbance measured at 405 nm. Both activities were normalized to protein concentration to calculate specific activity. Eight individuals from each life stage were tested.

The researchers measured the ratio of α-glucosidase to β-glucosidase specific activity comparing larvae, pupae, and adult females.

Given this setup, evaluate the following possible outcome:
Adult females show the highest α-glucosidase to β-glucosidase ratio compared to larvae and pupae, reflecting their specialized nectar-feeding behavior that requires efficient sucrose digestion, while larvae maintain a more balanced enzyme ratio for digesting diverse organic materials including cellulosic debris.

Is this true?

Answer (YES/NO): YES